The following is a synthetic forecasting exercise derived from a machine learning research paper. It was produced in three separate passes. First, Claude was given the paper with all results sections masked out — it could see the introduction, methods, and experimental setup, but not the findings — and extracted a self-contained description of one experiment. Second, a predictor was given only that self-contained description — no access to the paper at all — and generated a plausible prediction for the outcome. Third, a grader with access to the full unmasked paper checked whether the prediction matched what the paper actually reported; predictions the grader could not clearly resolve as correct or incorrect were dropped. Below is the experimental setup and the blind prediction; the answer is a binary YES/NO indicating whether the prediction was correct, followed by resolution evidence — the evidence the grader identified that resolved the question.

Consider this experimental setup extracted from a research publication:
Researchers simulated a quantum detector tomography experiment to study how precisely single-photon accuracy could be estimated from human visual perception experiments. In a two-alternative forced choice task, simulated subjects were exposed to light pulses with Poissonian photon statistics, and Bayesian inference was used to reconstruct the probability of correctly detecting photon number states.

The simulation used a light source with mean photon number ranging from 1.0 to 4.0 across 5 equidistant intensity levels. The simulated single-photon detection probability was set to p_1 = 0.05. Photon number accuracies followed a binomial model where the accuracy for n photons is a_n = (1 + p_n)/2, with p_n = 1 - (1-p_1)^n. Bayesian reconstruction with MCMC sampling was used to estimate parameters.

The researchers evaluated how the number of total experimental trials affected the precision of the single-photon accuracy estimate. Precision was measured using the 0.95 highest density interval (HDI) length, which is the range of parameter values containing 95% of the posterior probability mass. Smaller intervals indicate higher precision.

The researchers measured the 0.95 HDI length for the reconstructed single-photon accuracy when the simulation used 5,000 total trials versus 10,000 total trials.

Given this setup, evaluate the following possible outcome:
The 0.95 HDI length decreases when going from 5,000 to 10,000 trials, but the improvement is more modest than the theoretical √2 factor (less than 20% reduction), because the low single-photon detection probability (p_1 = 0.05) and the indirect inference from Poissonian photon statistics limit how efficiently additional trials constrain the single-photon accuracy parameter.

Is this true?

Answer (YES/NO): YES